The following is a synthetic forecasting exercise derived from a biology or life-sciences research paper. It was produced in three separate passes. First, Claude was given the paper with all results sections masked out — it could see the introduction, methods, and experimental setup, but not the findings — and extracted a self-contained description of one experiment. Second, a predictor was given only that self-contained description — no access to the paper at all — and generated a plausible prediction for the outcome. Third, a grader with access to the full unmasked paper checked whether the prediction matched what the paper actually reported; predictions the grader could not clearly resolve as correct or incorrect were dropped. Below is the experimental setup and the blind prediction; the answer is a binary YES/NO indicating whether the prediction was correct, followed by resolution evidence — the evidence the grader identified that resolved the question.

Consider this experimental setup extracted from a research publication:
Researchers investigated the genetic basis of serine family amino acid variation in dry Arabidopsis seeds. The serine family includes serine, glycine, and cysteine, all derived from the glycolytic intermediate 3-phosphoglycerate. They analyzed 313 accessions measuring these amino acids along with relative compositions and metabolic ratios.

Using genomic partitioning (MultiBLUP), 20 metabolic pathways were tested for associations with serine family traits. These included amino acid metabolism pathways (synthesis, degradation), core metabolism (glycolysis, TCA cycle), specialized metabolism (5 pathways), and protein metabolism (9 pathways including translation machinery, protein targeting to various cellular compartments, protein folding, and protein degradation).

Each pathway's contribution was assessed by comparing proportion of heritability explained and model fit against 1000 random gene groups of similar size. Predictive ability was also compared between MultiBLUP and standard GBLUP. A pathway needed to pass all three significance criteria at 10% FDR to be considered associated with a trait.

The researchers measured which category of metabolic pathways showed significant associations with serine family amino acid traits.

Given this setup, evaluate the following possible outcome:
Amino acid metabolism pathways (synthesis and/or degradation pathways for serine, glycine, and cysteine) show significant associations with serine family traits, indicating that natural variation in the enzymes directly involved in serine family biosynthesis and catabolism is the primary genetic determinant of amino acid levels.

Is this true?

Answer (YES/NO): NO